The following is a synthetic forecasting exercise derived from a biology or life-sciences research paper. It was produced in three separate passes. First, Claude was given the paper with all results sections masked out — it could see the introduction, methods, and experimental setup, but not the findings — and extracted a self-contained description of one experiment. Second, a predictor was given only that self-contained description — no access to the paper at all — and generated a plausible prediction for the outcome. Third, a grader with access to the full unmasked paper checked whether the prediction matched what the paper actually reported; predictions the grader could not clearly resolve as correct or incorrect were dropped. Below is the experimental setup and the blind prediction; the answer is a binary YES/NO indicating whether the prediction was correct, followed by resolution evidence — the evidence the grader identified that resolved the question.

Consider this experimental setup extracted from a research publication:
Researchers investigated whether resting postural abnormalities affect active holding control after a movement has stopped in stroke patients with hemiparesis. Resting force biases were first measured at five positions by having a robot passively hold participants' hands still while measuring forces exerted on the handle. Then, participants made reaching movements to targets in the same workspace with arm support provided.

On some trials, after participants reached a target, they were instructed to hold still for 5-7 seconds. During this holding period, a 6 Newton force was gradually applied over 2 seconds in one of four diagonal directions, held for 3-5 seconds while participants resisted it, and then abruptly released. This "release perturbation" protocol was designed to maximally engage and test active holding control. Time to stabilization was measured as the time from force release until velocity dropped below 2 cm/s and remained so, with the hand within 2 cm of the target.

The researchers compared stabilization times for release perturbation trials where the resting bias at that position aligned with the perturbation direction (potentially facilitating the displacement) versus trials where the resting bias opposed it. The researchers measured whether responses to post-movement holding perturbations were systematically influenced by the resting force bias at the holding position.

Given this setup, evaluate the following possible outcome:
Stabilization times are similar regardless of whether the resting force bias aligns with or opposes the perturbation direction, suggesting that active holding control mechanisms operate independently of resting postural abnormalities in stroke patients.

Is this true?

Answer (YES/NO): NO